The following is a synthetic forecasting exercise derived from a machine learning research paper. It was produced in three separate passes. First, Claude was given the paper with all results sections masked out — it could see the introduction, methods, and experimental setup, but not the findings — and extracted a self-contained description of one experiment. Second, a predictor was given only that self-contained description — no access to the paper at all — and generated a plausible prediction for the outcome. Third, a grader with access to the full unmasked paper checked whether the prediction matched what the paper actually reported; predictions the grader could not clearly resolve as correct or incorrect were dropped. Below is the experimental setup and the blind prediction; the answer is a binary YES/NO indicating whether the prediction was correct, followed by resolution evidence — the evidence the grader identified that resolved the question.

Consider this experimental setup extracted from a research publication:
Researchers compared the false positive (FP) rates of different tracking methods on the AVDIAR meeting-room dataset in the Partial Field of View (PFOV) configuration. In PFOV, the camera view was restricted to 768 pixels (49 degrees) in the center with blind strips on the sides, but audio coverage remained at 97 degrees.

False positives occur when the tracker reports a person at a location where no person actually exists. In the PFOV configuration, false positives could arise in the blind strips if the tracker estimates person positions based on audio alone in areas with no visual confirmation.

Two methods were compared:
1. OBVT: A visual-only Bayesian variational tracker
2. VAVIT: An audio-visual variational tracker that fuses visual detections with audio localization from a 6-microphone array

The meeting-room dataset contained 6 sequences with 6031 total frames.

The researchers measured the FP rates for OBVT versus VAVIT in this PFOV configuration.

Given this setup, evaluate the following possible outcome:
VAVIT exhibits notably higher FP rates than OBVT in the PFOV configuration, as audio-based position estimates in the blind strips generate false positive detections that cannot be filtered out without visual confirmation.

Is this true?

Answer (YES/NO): YES